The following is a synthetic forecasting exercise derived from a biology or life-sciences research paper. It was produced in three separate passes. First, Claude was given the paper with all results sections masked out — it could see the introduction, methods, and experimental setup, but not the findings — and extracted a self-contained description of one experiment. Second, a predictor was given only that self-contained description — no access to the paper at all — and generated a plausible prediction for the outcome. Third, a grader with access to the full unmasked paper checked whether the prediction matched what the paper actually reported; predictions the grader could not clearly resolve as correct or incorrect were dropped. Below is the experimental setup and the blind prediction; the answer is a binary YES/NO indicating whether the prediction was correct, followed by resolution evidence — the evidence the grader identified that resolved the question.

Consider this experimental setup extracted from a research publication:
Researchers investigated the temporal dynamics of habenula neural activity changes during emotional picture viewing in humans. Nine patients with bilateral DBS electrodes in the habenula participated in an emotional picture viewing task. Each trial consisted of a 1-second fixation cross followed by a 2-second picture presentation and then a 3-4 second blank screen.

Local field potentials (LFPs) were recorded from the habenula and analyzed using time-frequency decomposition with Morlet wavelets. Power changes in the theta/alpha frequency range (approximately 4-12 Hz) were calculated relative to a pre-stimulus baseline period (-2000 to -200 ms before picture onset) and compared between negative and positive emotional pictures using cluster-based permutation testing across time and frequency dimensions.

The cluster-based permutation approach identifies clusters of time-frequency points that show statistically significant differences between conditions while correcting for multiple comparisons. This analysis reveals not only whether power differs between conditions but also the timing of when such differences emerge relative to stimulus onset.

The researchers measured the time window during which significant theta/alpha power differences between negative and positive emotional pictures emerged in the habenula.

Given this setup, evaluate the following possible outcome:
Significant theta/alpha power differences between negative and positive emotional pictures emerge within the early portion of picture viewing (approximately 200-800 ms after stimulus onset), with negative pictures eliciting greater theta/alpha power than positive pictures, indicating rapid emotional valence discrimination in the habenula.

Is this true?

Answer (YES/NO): YES